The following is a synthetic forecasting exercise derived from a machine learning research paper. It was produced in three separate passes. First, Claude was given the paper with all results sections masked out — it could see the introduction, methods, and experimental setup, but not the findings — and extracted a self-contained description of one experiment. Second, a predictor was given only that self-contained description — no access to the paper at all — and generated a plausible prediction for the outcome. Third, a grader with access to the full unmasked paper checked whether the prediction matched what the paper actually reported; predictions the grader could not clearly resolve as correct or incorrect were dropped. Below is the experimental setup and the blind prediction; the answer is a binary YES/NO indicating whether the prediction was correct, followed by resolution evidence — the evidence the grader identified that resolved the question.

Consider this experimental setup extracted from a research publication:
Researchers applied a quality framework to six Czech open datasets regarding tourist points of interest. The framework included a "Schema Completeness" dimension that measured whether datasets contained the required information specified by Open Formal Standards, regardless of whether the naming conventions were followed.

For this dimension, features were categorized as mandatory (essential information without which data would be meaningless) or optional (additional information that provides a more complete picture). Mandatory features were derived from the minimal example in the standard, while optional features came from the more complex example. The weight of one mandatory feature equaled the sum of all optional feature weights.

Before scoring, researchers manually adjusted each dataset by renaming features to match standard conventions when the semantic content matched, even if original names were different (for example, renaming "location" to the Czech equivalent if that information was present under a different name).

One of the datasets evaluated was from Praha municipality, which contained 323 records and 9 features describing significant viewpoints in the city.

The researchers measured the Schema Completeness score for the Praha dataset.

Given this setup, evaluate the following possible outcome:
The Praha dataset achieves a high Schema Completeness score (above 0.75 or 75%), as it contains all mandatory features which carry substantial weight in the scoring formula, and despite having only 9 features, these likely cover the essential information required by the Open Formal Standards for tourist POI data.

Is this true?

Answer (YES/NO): NO